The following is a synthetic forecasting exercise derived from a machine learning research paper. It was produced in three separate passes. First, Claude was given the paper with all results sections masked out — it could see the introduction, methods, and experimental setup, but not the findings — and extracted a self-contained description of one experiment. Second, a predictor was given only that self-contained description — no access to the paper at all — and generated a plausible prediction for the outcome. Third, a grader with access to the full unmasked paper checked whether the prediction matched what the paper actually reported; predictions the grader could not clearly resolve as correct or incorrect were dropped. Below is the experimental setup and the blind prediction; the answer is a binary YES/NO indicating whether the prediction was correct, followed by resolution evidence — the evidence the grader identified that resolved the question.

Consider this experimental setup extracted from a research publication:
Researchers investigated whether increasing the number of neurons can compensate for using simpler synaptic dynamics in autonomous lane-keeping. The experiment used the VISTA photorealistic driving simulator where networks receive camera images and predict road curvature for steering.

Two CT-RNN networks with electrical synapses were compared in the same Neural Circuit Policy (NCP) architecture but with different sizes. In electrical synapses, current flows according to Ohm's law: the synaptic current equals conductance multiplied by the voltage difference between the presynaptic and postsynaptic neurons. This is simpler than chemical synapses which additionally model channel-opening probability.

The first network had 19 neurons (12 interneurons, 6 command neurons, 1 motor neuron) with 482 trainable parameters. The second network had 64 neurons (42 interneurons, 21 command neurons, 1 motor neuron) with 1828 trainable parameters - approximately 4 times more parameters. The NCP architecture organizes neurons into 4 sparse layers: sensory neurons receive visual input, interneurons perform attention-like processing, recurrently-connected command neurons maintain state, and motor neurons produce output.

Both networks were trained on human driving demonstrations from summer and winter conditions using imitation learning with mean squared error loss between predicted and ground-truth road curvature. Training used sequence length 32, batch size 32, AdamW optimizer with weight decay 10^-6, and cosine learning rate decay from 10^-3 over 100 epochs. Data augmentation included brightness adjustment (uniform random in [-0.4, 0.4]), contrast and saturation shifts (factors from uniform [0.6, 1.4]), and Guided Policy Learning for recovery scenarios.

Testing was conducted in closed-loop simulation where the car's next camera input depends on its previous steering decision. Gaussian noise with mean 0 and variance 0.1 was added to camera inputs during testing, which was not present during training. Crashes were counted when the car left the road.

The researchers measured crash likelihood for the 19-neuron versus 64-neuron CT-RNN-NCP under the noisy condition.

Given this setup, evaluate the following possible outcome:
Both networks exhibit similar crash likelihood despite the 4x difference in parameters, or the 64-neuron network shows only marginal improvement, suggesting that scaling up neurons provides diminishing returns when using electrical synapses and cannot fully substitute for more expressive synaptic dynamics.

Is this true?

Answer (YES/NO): YES